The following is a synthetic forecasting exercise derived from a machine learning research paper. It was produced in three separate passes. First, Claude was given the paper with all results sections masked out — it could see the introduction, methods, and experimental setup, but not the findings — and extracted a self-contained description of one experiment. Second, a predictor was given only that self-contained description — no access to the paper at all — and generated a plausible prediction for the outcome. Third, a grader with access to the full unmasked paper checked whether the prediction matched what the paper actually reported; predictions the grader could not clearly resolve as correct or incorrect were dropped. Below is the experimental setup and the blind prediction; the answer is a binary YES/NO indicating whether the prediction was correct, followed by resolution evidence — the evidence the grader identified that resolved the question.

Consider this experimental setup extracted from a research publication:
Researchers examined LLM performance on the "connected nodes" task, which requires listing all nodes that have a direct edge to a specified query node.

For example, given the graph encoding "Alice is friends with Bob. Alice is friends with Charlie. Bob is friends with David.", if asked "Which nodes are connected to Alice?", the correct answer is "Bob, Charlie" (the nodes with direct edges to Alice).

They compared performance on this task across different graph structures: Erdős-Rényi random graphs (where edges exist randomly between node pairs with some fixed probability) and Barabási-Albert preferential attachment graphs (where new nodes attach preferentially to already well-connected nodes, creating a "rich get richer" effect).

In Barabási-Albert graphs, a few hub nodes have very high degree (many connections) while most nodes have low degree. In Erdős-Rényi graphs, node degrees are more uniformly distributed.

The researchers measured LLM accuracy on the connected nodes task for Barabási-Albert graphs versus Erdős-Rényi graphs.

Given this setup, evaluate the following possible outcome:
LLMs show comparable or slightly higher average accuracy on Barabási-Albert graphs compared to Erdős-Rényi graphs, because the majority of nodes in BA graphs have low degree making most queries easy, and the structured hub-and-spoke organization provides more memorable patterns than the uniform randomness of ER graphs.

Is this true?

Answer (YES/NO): NO